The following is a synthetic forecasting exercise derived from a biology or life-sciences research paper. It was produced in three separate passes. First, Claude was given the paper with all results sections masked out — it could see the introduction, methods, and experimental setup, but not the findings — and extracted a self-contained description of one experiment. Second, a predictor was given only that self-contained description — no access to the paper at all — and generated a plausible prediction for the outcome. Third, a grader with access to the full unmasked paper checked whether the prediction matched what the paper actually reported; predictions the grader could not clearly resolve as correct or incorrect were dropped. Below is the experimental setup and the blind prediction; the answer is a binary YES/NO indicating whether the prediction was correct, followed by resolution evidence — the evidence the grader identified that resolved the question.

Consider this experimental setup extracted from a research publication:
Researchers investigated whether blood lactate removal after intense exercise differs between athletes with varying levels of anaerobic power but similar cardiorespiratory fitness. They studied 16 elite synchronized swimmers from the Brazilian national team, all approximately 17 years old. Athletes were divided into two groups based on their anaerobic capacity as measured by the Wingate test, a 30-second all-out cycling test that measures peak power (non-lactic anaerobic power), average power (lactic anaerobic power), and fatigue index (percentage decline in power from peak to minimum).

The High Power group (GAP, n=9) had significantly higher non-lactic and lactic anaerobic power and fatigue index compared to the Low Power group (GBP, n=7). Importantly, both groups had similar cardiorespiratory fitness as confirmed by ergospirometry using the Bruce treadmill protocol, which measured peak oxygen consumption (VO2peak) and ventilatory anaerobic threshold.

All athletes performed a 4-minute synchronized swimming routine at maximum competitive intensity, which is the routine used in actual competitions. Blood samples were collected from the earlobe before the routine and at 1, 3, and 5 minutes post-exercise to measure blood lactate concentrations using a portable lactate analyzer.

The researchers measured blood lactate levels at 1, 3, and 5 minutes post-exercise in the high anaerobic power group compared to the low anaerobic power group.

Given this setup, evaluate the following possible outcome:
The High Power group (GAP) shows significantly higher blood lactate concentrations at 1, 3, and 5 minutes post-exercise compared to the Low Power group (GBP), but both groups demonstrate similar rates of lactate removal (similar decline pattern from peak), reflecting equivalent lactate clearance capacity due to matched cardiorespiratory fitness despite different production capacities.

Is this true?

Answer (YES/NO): NO